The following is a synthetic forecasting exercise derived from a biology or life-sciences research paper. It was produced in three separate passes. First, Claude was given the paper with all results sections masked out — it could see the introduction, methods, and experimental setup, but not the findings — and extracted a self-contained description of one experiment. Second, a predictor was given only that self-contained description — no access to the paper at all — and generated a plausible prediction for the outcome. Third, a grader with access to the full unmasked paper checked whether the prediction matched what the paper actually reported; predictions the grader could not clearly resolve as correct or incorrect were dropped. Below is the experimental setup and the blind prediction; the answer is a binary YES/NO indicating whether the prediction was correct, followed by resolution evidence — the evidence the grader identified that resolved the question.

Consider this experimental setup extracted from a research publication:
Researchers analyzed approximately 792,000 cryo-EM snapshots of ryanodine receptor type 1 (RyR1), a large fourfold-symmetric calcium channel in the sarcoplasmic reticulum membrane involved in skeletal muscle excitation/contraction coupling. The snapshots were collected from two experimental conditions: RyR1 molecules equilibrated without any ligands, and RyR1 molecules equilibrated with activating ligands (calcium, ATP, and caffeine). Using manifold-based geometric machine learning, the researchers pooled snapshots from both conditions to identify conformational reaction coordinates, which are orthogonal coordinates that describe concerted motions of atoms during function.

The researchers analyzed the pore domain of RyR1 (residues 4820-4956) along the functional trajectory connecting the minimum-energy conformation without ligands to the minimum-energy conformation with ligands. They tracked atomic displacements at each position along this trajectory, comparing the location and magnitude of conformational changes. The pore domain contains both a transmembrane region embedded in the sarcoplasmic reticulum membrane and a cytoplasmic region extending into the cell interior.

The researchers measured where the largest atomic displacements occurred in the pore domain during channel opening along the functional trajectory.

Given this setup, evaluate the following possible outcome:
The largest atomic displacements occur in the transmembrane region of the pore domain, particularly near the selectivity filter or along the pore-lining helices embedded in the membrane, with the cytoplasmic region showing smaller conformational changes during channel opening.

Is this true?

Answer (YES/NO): YES